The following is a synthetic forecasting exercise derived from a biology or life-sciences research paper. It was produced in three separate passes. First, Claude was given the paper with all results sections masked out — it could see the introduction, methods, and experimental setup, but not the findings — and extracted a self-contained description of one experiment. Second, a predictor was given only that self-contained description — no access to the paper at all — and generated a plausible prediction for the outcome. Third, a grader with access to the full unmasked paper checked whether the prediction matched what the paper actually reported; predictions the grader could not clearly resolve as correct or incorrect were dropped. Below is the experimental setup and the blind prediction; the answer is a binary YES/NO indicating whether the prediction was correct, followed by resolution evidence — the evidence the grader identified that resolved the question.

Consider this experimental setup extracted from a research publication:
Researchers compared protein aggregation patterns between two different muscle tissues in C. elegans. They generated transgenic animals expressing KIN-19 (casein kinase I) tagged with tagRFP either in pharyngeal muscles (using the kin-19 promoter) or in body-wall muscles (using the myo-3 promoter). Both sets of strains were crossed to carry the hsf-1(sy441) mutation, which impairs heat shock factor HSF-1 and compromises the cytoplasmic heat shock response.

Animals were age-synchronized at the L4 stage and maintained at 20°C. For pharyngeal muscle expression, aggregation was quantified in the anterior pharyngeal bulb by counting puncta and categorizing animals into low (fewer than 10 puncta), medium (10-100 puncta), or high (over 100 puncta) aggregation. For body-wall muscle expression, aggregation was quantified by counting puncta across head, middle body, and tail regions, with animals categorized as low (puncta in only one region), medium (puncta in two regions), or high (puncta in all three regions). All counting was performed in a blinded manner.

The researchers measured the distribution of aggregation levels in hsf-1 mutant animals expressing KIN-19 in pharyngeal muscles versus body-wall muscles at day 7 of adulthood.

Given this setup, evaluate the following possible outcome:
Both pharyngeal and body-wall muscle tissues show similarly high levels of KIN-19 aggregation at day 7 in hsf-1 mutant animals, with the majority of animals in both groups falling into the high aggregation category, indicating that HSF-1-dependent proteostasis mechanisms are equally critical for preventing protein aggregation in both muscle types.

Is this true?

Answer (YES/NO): NO